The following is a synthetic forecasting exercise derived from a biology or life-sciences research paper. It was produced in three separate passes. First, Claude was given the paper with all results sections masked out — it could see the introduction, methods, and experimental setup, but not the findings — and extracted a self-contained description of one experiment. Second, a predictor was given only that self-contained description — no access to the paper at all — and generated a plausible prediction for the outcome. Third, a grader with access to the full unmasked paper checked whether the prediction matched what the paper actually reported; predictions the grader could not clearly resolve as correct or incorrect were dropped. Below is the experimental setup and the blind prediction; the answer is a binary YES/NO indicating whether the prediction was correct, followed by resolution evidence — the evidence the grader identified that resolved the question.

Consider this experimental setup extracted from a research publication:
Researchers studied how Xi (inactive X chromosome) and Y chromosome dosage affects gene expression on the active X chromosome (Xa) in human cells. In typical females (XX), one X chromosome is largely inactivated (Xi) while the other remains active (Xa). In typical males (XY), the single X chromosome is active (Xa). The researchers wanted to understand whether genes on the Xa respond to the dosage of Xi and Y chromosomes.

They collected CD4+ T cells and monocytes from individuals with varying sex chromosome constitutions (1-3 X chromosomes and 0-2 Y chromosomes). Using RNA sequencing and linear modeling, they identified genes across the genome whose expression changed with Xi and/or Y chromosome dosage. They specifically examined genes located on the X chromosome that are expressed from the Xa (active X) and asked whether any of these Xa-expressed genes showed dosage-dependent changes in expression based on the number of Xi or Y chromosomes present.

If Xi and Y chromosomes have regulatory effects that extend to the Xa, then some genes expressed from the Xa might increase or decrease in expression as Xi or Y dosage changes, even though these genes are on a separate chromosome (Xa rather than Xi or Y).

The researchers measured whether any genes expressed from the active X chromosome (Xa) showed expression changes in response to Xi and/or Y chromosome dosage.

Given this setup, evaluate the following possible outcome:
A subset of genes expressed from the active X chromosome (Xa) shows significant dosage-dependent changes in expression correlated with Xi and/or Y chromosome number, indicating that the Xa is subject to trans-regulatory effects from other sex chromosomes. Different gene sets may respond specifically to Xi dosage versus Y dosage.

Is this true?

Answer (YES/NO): YES